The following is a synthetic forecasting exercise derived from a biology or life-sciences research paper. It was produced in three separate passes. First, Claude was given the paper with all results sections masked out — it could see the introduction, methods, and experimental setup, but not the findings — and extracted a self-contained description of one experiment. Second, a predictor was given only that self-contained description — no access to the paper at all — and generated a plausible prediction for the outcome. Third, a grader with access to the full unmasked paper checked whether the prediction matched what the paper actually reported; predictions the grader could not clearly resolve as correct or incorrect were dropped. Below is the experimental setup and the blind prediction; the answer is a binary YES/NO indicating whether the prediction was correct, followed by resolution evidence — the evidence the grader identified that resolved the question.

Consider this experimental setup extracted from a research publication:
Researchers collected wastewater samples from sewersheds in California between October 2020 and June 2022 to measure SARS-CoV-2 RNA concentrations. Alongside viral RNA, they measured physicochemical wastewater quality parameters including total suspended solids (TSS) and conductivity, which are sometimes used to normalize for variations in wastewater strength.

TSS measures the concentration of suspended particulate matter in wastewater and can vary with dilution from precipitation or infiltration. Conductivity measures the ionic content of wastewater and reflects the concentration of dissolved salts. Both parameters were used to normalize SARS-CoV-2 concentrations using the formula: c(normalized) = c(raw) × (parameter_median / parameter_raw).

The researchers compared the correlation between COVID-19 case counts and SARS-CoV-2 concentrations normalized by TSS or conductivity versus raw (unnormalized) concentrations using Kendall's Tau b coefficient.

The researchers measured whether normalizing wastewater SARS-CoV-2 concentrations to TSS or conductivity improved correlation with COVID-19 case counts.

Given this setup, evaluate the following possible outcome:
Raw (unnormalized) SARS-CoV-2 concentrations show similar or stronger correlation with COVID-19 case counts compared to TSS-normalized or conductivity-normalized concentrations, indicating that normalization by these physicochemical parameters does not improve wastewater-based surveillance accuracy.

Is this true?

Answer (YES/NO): YES